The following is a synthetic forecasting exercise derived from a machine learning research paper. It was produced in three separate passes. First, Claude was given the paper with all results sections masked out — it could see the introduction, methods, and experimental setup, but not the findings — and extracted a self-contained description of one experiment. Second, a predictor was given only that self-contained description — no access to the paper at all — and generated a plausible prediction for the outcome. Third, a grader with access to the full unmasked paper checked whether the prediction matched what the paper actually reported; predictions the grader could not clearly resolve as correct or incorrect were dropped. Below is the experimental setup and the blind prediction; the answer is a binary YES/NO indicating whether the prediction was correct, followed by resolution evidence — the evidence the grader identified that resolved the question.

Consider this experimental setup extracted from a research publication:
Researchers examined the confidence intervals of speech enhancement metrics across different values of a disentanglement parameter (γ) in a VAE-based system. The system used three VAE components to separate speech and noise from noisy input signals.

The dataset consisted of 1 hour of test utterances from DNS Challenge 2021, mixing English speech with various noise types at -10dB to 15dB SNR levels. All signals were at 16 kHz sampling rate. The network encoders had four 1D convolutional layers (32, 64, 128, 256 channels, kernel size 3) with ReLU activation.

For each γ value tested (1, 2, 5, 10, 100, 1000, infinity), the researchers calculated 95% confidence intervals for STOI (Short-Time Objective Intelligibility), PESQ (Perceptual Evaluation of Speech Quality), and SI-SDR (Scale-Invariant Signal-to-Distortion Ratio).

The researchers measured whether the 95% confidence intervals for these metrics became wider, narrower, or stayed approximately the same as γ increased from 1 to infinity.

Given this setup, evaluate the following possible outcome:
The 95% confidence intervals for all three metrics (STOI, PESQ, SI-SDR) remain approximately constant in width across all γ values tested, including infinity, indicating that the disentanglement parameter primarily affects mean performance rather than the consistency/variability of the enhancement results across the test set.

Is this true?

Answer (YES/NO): NO